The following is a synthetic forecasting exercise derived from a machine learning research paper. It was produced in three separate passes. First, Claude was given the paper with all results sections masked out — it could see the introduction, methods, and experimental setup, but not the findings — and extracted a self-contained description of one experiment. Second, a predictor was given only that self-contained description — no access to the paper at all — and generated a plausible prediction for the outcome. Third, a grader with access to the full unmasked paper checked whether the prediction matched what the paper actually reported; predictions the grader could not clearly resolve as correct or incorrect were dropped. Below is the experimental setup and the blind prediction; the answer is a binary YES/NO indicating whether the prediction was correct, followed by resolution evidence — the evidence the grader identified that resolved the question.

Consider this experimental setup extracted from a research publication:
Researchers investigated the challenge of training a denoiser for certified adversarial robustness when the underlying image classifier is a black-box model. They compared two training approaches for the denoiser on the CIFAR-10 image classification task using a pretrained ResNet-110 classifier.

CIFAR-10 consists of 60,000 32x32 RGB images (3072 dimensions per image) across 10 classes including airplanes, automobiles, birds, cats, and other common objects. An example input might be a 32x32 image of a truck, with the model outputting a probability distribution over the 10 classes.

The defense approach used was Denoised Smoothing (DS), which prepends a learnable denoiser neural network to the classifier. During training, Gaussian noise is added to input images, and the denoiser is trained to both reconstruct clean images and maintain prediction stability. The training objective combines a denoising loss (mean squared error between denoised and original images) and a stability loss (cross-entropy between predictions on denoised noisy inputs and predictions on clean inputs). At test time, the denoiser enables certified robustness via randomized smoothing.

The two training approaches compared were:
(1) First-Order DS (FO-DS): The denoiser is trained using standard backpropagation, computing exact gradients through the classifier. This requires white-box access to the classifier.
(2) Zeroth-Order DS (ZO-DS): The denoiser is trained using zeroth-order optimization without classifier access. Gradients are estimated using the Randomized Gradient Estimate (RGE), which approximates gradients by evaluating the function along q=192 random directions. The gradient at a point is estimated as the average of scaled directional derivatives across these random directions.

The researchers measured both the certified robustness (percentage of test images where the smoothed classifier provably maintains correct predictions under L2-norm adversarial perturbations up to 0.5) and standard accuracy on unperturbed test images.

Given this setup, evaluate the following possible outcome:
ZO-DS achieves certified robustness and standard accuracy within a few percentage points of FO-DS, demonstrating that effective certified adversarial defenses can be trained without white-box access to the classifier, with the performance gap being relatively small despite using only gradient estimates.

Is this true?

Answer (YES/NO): NO